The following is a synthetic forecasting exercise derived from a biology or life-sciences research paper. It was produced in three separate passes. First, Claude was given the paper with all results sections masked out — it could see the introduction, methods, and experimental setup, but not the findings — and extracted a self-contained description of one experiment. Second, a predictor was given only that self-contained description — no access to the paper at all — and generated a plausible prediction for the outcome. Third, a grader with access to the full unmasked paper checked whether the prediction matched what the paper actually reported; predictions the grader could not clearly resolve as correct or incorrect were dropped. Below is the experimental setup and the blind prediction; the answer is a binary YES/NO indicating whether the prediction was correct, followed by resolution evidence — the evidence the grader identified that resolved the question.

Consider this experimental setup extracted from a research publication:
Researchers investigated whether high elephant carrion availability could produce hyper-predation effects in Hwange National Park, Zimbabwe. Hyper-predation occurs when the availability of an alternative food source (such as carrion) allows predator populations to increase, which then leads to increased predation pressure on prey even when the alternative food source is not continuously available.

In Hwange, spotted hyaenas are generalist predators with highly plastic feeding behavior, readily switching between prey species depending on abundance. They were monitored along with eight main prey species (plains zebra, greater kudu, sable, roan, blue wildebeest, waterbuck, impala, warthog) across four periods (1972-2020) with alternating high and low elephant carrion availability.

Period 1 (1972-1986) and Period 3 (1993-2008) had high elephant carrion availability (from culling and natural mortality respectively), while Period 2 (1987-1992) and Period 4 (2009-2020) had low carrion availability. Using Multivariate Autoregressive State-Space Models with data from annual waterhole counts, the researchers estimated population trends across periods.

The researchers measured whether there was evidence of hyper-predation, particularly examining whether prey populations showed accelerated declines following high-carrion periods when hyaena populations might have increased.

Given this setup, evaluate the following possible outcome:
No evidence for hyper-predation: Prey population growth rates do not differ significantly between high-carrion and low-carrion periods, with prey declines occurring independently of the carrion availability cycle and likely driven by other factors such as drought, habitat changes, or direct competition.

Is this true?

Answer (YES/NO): YES